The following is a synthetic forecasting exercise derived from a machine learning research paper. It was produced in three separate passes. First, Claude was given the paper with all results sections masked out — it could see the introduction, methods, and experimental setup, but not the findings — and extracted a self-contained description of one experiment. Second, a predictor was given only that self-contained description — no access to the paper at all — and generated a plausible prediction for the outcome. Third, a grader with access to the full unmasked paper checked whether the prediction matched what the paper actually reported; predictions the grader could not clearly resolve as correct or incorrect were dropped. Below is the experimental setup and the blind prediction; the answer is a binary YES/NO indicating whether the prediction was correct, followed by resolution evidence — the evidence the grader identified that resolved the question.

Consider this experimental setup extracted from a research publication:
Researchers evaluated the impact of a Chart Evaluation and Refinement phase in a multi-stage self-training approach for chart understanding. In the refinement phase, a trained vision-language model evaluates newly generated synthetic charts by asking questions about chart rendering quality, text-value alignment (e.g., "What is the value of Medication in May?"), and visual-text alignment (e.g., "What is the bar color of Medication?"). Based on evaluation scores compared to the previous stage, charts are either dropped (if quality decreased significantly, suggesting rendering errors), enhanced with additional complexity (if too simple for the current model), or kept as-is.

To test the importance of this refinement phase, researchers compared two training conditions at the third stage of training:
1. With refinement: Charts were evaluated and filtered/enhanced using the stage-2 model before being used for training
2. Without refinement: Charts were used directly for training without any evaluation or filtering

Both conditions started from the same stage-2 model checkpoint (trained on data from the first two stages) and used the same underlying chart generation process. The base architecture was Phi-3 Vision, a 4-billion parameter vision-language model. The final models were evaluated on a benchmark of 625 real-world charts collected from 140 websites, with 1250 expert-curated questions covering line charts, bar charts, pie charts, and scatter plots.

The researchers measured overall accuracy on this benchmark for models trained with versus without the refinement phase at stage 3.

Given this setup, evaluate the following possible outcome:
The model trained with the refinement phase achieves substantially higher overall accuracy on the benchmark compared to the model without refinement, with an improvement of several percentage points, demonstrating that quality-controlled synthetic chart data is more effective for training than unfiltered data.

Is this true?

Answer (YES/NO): YES